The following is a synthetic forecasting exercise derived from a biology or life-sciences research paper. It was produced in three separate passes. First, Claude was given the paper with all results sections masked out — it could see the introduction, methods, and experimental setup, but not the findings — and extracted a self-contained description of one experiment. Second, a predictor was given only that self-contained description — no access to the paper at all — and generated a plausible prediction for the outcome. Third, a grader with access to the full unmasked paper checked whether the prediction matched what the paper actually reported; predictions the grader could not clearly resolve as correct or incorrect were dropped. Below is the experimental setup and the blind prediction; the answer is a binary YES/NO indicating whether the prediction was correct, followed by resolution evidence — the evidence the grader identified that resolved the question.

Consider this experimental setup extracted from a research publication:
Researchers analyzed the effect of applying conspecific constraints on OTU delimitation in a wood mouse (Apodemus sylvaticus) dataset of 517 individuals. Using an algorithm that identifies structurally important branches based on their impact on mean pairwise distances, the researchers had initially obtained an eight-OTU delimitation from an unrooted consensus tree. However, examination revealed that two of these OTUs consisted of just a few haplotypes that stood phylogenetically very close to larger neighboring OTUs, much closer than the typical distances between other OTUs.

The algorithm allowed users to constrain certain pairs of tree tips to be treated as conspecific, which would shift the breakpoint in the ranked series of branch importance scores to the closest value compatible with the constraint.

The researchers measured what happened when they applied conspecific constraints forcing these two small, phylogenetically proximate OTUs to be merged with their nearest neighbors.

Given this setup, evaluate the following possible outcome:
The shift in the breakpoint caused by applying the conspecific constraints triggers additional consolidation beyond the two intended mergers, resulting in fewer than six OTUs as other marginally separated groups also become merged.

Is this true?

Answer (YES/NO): NO